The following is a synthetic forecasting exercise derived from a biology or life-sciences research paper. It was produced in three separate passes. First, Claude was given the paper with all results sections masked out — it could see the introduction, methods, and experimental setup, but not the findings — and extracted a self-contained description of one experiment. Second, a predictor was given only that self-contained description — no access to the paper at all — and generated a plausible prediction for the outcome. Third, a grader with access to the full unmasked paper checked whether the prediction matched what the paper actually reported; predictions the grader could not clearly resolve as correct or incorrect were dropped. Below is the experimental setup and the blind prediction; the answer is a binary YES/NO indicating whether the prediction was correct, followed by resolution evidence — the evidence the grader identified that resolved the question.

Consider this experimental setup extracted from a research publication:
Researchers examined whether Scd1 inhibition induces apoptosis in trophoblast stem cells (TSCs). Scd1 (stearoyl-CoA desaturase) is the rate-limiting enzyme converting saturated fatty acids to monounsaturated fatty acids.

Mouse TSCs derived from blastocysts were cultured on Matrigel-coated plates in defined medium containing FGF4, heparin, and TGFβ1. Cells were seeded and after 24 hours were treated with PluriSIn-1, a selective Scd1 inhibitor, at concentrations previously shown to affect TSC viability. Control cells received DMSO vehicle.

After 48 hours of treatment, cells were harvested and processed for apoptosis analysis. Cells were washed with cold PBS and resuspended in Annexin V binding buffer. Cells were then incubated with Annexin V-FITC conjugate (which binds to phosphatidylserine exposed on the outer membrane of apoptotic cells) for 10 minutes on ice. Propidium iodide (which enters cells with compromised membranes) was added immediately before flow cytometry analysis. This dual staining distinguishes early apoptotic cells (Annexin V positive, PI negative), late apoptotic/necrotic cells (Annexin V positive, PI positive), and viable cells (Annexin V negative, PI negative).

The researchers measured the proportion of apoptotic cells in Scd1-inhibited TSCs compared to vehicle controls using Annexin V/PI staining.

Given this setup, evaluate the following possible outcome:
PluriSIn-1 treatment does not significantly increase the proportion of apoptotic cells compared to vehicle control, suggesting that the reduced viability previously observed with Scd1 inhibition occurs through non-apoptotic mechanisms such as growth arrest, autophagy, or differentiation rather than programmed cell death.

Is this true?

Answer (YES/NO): NO